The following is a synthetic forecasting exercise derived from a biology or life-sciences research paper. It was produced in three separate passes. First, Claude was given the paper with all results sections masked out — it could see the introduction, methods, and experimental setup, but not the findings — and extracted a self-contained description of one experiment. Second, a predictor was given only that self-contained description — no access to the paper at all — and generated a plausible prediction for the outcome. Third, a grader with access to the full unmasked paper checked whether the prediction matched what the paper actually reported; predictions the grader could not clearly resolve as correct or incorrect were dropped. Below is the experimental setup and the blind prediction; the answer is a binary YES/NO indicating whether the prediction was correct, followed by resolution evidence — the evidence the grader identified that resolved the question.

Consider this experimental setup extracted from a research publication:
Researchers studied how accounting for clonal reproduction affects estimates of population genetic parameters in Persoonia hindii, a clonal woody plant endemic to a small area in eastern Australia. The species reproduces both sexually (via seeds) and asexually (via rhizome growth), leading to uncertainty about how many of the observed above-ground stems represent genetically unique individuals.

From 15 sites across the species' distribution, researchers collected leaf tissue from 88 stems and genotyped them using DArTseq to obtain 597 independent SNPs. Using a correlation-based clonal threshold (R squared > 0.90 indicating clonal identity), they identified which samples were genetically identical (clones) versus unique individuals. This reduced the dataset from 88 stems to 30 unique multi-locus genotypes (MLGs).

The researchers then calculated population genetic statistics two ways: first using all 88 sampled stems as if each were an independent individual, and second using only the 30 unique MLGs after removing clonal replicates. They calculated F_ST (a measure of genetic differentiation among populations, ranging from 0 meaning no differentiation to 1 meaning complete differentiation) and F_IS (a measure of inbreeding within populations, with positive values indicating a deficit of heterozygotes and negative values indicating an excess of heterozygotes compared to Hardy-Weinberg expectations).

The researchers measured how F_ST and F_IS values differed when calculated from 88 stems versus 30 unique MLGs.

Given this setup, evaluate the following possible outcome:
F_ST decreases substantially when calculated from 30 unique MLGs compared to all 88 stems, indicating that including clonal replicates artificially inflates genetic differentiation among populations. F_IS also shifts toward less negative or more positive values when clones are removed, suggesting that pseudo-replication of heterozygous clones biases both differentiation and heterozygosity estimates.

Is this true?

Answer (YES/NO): YES